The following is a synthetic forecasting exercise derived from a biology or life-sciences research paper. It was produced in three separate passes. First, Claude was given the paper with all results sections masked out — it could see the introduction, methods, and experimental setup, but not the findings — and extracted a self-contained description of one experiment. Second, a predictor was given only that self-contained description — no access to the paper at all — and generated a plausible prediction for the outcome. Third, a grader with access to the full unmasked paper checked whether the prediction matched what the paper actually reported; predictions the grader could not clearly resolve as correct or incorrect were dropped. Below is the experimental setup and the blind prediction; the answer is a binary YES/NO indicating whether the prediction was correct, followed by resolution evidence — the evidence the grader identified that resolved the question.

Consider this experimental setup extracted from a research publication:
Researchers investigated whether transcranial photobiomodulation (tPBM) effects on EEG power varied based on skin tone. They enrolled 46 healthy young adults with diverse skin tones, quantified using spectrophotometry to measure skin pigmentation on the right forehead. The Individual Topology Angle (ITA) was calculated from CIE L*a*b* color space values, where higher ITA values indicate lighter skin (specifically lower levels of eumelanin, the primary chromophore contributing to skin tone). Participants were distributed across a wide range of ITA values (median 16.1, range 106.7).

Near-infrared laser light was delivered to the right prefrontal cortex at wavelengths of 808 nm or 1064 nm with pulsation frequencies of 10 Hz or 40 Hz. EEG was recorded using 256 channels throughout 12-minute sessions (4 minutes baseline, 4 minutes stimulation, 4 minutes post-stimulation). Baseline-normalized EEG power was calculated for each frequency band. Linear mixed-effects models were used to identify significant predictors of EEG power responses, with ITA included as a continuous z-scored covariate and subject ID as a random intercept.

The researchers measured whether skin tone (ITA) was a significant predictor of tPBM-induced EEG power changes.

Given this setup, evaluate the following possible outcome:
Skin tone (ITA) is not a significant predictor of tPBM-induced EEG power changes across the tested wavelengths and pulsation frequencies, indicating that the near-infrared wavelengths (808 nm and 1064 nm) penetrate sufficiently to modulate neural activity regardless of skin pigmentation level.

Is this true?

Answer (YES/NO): NO